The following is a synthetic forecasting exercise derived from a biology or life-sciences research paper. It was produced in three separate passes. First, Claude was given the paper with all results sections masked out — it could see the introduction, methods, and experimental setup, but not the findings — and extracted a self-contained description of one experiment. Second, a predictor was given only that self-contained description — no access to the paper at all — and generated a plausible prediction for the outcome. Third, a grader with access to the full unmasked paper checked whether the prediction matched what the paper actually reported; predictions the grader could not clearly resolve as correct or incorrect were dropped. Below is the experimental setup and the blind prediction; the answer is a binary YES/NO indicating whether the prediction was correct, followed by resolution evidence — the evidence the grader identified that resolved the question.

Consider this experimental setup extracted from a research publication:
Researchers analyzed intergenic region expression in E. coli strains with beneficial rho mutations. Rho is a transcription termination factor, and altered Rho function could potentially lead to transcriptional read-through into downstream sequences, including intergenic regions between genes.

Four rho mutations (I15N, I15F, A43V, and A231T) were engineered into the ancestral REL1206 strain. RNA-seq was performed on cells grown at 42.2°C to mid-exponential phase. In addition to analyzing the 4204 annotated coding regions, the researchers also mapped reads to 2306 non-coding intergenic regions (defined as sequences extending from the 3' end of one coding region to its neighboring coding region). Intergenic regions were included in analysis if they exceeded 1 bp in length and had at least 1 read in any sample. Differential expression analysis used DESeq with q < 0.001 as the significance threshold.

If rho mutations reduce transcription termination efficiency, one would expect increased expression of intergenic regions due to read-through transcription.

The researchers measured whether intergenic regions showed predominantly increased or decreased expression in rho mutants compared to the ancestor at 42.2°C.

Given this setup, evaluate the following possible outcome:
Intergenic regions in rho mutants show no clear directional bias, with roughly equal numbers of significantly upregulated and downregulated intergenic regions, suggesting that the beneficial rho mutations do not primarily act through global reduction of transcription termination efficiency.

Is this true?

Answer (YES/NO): NO